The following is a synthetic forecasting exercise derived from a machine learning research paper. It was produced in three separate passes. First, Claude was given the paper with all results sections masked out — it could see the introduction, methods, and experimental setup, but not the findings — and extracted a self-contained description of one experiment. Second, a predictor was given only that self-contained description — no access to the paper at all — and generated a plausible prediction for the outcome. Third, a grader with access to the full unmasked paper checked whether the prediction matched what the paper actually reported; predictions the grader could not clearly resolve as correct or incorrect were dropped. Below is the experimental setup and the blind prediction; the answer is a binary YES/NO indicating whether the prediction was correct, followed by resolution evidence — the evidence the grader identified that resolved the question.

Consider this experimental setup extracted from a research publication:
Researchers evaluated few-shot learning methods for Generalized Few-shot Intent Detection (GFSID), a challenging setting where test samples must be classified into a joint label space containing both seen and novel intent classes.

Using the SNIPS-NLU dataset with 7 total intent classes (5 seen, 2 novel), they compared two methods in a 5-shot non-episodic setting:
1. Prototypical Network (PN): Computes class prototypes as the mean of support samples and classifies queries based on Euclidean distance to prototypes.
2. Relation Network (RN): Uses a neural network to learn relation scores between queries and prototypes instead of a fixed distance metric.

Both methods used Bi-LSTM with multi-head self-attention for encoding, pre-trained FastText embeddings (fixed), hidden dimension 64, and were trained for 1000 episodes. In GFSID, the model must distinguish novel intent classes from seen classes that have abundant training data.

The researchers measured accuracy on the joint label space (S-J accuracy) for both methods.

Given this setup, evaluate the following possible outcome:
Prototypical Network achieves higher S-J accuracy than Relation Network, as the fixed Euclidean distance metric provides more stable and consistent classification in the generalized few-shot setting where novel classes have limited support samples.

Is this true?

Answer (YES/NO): YES